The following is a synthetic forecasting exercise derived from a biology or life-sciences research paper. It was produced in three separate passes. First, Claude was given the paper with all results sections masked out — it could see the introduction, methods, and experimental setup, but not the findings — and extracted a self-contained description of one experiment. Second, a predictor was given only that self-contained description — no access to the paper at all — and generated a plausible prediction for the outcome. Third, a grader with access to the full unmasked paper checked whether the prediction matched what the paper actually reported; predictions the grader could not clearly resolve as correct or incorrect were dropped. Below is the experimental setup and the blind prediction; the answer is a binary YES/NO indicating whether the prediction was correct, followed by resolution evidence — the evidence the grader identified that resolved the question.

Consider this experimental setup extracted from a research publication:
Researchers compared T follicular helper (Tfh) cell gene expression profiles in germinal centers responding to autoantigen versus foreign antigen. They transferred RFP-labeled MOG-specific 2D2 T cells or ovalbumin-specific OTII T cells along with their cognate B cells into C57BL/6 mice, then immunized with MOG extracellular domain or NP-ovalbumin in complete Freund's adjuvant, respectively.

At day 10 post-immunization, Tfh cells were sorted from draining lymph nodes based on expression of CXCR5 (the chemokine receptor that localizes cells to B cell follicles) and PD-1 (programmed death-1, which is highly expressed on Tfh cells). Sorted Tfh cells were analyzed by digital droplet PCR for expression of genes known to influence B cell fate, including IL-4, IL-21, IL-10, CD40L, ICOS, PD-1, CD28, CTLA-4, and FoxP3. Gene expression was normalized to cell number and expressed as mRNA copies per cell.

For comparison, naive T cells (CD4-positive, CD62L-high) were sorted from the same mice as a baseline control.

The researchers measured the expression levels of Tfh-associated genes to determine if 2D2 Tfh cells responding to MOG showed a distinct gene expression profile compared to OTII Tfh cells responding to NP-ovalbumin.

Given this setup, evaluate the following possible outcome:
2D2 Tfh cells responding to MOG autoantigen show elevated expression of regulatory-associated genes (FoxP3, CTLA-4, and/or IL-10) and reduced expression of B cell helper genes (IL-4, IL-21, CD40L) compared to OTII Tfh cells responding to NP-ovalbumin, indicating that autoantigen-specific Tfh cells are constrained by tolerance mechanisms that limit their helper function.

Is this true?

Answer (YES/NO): NO